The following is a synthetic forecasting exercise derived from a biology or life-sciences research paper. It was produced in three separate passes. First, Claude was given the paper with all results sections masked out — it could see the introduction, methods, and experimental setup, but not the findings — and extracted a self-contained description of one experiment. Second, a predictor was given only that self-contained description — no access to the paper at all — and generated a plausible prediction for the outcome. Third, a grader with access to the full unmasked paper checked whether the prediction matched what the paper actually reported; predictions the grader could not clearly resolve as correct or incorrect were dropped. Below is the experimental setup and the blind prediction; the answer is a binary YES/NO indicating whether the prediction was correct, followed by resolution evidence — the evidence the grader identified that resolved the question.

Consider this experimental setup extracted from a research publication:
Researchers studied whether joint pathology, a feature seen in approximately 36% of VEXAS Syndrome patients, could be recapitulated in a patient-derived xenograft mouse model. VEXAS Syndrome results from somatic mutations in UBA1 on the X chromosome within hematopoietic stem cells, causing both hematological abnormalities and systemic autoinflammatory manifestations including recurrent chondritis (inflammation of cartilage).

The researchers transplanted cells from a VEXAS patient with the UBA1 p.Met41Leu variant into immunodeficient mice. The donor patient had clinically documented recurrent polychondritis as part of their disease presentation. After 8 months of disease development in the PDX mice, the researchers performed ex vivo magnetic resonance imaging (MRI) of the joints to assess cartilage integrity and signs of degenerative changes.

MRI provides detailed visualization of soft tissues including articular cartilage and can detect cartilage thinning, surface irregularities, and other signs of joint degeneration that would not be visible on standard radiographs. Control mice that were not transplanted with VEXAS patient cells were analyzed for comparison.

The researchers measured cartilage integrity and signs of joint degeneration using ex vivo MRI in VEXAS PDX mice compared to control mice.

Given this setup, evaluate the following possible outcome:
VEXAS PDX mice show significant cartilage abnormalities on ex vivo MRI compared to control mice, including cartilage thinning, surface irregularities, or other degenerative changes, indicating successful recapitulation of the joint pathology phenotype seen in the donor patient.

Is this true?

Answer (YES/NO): YES